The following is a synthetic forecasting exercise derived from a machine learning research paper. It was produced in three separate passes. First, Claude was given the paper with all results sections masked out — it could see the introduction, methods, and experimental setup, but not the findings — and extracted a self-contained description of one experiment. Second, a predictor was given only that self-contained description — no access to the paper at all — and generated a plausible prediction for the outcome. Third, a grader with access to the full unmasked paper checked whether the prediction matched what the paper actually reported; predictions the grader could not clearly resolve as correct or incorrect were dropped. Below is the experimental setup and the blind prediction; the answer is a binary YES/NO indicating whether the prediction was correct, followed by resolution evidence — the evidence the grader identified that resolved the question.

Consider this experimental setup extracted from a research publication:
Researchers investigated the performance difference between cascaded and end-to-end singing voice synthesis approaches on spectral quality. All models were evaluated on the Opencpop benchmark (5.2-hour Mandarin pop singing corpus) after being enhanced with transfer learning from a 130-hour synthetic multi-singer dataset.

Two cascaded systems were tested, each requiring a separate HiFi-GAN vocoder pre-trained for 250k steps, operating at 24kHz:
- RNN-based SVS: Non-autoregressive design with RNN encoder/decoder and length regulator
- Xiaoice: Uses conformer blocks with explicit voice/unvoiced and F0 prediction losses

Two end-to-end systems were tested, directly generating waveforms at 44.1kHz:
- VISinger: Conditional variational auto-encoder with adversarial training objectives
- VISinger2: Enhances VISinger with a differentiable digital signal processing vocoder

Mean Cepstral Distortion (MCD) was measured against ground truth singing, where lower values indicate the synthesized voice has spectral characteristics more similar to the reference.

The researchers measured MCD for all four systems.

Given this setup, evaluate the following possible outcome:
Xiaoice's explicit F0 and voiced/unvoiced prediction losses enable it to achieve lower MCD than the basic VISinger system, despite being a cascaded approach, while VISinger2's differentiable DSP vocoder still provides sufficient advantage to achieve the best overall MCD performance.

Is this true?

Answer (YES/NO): NO